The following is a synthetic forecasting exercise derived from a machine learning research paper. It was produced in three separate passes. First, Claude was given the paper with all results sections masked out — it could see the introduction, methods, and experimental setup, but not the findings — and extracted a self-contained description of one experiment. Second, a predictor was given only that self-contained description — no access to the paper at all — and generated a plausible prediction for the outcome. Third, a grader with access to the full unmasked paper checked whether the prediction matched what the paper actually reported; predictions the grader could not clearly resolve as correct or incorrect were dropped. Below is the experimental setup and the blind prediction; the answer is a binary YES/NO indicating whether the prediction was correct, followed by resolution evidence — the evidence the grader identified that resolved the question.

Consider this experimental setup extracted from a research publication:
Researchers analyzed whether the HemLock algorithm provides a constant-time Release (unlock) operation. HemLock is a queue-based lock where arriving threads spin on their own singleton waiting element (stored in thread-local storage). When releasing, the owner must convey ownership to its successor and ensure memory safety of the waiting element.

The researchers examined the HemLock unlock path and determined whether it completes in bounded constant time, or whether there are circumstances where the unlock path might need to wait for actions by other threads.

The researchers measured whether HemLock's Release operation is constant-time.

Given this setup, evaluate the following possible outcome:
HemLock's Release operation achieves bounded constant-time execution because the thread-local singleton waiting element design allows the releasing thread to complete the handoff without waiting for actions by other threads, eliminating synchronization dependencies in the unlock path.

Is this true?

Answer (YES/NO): NO